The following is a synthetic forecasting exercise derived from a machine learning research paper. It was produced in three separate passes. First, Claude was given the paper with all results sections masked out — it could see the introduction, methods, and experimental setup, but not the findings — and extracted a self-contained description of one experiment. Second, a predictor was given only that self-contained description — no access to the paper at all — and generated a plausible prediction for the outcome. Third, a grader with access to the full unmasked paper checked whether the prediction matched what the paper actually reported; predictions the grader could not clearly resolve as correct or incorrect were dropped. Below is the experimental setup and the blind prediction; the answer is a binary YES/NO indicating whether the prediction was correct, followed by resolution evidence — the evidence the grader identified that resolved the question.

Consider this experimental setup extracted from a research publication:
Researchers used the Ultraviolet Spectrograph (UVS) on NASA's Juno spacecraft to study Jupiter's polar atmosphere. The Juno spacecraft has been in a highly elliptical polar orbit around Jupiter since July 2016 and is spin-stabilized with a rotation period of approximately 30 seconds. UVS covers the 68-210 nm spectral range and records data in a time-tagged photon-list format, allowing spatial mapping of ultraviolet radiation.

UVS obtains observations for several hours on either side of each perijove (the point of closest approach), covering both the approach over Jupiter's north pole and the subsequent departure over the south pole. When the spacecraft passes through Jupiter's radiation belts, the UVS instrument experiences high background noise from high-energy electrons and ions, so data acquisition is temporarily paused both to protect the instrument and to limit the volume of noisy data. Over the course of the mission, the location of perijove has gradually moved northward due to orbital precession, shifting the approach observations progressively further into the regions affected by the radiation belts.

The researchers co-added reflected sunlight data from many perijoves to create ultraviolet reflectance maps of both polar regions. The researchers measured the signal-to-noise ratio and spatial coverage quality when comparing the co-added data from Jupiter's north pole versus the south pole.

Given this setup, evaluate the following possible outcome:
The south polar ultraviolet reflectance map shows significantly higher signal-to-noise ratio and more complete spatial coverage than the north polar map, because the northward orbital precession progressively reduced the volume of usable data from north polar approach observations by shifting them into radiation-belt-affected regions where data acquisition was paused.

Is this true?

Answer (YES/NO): YES